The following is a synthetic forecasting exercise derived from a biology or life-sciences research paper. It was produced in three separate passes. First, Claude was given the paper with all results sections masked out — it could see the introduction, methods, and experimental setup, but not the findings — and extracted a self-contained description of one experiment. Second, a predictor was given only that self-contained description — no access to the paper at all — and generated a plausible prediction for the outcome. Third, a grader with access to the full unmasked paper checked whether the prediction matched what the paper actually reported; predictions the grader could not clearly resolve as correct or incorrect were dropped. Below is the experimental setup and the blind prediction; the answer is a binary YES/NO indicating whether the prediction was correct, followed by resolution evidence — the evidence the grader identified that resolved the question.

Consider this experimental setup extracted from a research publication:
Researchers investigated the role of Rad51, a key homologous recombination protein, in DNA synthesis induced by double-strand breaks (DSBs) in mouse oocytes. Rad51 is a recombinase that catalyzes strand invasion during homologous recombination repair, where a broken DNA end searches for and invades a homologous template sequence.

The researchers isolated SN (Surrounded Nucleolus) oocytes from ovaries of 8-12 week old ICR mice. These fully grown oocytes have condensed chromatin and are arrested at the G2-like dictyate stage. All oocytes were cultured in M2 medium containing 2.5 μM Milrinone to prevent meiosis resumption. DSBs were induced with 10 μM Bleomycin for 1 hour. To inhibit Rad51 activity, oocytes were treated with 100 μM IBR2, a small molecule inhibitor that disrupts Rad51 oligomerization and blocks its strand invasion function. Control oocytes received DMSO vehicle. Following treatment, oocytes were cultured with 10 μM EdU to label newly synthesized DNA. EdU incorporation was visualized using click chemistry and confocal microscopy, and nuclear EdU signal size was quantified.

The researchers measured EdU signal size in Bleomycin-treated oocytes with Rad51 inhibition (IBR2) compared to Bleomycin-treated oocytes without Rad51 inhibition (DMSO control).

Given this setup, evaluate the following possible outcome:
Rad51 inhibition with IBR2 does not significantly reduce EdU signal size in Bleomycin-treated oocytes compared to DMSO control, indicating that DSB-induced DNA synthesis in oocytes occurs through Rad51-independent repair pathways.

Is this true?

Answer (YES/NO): NO